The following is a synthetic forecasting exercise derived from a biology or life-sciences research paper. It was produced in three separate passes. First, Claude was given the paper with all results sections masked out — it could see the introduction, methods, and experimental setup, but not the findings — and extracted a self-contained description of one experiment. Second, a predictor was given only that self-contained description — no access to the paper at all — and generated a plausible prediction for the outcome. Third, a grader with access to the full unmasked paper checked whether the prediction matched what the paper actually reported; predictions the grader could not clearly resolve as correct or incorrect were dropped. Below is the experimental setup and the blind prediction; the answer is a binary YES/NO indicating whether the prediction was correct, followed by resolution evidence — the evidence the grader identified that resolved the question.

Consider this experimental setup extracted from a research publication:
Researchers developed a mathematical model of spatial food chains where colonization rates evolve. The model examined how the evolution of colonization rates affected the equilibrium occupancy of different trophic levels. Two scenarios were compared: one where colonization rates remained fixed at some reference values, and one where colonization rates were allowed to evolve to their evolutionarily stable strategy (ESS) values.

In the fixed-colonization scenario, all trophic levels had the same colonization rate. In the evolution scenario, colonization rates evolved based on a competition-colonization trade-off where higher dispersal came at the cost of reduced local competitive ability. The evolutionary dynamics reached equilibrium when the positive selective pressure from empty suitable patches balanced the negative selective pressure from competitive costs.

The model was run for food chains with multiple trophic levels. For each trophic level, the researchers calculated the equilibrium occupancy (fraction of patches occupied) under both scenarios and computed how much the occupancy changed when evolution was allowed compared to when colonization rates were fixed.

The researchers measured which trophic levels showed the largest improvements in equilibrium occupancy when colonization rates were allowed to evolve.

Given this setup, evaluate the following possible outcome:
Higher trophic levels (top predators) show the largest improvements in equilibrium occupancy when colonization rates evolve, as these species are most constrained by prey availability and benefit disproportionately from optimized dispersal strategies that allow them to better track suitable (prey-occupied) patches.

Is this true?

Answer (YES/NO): NO